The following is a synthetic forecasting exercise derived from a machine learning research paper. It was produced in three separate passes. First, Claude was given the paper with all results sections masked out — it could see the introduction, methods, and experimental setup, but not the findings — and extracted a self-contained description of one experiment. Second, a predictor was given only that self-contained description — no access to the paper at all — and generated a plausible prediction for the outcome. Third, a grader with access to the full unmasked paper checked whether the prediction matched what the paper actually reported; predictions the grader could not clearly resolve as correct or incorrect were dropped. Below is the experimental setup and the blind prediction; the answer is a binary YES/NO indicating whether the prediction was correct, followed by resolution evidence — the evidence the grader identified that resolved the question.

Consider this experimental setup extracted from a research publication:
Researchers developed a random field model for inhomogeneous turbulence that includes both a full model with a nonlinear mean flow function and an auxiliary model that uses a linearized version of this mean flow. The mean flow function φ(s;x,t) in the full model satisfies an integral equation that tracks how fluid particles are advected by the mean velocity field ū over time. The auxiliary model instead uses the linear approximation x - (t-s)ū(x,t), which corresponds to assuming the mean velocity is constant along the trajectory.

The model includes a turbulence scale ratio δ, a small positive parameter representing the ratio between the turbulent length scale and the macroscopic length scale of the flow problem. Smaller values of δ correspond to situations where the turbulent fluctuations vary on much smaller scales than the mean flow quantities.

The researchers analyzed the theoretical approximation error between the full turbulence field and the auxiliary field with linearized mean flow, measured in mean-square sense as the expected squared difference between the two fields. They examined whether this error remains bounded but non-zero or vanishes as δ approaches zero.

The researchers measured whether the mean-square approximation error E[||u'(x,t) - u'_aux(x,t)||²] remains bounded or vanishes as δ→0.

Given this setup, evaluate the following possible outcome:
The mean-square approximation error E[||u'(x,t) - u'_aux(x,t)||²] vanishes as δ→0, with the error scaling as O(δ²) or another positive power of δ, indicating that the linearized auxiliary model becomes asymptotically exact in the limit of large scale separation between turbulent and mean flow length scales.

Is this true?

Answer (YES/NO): YES